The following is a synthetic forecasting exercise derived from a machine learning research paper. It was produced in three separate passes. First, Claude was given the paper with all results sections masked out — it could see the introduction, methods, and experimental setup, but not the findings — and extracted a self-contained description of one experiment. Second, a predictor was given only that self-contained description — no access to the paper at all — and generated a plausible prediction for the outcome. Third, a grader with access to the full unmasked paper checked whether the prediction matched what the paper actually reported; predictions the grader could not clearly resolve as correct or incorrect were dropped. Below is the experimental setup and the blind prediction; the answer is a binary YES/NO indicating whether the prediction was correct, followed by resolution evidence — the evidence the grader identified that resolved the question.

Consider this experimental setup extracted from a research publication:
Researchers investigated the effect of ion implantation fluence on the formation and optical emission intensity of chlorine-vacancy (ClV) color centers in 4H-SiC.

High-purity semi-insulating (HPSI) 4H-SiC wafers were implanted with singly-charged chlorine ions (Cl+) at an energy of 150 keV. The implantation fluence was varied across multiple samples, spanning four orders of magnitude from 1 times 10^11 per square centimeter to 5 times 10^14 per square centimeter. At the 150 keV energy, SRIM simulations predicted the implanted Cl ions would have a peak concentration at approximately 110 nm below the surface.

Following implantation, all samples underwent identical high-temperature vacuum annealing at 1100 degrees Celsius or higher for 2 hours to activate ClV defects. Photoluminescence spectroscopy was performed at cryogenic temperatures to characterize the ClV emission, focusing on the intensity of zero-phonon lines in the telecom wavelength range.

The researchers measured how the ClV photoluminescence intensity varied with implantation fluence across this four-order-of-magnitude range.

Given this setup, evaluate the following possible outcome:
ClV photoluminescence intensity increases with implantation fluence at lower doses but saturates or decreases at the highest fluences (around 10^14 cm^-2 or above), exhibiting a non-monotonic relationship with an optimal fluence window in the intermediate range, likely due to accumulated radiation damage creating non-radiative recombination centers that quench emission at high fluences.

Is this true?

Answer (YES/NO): NO